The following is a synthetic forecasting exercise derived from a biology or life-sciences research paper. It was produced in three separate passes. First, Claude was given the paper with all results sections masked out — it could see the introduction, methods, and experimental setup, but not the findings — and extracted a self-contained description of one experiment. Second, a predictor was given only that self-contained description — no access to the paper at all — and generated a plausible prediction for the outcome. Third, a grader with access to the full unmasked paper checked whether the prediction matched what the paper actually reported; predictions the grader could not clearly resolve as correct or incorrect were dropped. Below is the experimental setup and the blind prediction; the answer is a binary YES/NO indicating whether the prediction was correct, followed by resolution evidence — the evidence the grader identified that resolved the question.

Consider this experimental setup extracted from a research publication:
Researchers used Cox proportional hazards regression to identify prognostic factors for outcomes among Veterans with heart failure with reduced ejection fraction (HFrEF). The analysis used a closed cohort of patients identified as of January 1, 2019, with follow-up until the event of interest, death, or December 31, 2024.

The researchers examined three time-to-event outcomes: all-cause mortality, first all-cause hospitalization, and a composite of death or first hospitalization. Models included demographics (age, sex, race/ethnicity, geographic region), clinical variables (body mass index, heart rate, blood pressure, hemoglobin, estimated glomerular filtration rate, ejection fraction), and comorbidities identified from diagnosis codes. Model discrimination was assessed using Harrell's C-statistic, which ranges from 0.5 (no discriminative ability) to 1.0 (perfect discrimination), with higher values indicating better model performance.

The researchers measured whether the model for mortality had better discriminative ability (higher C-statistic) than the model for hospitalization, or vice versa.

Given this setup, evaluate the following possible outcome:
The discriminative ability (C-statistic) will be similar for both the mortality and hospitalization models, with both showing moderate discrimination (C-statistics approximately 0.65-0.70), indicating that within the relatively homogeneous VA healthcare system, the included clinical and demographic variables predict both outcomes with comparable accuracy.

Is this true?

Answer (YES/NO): NO